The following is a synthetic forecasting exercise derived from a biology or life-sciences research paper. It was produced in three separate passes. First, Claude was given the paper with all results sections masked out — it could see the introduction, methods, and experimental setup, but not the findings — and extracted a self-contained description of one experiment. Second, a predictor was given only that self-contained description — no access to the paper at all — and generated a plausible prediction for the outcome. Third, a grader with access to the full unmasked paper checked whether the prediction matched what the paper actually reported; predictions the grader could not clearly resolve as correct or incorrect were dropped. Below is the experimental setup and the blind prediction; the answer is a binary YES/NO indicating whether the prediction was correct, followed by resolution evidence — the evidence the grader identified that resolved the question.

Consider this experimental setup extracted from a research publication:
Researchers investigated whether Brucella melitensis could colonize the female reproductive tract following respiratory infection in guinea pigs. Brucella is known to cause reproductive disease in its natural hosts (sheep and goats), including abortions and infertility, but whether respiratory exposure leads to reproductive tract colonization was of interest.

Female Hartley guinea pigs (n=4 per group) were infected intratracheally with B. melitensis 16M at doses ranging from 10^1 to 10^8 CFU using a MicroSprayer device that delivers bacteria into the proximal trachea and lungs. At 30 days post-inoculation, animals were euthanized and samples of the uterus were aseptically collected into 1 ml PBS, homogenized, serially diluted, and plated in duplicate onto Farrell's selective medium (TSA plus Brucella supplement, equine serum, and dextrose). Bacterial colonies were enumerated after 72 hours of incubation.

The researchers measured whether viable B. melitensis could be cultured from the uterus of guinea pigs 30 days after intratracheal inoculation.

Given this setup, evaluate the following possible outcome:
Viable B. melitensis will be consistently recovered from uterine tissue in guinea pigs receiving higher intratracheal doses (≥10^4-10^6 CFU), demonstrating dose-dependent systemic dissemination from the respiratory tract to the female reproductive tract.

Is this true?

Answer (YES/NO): YES